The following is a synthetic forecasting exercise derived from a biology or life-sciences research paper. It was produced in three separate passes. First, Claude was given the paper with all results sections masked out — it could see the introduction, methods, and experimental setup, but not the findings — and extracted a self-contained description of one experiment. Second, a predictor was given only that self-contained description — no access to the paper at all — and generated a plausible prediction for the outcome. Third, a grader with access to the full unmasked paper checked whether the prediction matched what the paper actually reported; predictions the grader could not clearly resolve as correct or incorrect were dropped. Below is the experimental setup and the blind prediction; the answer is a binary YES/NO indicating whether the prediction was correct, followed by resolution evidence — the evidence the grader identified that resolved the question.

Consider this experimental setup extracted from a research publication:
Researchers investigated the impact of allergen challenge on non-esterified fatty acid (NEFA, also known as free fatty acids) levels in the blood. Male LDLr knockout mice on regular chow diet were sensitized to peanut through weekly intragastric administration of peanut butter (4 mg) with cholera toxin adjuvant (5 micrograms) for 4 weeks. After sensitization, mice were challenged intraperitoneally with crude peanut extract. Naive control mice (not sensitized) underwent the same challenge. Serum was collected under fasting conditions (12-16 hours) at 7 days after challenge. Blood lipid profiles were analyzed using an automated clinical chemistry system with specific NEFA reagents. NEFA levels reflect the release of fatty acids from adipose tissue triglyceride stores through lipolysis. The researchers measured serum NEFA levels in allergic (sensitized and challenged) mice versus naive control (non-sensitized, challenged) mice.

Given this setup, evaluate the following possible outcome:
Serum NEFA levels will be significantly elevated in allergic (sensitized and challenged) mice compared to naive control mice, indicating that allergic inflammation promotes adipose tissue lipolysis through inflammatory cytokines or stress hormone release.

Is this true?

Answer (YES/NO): NO